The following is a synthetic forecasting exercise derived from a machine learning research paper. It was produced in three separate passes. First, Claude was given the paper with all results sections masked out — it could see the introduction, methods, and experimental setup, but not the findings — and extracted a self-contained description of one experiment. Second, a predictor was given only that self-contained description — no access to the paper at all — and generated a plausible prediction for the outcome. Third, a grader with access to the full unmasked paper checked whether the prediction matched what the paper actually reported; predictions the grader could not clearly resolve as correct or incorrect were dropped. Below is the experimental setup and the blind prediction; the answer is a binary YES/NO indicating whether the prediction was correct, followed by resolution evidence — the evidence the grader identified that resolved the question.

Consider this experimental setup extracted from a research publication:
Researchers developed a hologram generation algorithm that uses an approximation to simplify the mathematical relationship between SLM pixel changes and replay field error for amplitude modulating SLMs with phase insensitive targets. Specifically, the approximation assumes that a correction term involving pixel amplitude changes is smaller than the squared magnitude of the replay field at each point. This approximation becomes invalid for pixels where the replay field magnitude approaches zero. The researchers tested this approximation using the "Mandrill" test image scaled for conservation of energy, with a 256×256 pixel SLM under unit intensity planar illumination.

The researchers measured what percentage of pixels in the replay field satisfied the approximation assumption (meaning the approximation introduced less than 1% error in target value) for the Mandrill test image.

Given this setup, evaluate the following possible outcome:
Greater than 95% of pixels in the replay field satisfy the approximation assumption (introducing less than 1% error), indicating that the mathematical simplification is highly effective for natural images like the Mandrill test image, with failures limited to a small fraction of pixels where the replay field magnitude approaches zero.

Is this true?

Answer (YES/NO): YES